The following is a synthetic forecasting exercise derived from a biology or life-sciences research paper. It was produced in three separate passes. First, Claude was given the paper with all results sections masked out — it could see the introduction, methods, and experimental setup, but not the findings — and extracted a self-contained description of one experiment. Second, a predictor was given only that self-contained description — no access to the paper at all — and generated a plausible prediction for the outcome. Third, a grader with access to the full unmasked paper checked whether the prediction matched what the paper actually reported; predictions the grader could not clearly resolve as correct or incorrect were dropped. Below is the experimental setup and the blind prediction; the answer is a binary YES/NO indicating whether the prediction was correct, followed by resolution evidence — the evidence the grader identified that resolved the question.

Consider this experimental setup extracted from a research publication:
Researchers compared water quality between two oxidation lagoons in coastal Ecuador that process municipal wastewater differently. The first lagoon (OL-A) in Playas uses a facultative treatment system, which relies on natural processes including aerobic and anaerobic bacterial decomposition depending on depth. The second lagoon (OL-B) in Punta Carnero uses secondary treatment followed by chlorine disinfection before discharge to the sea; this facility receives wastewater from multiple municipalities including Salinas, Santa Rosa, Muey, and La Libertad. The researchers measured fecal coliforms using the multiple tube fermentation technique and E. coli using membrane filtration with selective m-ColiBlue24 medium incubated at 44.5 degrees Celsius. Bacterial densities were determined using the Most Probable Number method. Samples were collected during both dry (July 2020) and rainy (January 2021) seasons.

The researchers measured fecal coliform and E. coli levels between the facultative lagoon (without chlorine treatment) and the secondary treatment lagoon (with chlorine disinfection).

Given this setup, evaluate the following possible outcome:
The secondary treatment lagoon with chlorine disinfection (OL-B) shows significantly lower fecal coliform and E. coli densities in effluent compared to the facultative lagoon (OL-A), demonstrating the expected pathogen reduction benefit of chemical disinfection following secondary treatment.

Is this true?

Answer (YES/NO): NO